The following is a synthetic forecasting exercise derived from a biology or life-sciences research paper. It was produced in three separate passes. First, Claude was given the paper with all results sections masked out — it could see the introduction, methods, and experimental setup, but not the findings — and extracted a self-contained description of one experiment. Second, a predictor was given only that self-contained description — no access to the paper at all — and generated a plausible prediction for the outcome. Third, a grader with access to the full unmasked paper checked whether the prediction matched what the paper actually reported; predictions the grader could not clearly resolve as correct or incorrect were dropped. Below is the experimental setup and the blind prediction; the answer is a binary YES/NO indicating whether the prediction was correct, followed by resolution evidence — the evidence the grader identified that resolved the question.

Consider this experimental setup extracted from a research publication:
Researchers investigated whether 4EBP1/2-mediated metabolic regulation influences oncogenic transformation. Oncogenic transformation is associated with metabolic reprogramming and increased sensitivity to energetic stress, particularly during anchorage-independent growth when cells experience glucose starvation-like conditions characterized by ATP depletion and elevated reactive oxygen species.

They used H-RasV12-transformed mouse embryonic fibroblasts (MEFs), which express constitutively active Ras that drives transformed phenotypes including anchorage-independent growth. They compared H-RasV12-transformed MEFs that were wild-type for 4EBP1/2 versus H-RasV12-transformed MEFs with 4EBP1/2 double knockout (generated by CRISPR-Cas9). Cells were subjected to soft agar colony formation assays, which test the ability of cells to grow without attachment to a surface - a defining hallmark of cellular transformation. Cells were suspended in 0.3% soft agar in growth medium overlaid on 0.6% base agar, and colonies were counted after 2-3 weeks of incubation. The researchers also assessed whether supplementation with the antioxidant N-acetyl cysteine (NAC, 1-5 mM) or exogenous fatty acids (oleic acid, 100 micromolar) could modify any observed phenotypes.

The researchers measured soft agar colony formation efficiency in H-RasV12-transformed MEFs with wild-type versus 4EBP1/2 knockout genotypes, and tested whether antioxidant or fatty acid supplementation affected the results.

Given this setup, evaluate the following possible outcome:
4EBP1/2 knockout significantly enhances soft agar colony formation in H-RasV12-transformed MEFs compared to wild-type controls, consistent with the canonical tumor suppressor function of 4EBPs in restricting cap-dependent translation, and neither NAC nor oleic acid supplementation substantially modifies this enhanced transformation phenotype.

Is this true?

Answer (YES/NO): NO